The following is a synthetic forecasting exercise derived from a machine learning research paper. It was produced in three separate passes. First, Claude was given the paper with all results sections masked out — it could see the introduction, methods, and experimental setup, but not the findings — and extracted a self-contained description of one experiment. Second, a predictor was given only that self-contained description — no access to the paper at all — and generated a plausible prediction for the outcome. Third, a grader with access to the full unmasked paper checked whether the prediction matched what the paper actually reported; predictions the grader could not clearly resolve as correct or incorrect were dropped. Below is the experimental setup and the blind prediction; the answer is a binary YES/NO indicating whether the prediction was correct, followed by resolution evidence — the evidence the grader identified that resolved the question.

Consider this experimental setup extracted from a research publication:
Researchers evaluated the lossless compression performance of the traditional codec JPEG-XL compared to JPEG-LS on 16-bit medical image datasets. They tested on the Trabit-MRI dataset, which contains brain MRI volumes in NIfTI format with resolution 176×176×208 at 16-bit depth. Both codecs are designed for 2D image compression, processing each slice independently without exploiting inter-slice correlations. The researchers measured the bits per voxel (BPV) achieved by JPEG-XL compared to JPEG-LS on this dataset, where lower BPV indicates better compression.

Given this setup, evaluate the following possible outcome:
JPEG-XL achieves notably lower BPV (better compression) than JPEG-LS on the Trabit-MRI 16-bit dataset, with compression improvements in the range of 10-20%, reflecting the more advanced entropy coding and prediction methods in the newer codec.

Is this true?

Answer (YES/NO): NO